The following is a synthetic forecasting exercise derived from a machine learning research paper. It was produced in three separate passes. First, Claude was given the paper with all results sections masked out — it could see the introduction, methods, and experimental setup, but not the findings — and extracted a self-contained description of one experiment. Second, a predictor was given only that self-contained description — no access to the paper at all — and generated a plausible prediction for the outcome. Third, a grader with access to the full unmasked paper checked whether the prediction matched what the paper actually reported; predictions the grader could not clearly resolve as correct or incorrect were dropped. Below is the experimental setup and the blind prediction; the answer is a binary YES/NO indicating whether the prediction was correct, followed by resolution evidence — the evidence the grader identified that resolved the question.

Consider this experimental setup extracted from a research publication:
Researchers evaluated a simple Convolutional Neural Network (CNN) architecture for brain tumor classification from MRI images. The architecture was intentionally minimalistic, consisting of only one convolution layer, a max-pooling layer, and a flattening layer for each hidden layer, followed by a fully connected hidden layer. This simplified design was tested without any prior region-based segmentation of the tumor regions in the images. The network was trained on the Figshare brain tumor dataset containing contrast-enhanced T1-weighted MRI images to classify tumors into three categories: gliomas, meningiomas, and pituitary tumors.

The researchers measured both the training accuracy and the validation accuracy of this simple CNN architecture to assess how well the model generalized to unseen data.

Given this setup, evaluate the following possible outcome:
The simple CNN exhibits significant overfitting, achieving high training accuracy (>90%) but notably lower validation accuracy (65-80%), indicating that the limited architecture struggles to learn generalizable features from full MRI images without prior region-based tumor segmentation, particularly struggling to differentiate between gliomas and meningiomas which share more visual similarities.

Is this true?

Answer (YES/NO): NO